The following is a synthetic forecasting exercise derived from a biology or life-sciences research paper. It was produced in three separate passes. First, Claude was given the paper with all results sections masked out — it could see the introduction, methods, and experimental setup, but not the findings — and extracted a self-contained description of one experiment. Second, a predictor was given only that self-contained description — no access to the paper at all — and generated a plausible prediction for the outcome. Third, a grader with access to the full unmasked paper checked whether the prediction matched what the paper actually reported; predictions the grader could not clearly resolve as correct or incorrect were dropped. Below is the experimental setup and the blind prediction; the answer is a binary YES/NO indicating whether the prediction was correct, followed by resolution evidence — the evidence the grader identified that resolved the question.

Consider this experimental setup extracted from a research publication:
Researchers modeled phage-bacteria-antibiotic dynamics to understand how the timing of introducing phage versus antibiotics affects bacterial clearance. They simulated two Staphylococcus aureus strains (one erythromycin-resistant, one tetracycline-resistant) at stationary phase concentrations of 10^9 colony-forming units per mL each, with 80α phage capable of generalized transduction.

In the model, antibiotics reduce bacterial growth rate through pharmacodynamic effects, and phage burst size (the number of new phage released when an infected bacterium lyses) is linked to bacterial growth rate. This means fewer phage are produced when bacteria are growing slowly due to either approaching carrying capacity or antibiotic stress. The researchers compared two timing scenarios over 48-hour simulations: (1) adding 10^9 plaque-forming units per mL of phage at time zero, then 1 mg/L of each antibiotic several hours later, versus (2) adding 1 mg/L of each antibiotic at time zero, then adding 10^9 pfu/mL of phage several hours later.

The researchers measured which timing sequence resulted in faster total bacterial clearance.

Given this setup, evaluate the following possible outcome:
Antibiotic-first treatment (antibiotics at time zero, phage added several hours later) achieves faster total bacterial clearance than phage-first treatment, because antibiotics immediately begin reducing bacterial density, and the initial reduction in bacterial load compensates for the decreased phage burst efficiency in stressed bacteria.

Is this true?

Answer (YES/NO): NO